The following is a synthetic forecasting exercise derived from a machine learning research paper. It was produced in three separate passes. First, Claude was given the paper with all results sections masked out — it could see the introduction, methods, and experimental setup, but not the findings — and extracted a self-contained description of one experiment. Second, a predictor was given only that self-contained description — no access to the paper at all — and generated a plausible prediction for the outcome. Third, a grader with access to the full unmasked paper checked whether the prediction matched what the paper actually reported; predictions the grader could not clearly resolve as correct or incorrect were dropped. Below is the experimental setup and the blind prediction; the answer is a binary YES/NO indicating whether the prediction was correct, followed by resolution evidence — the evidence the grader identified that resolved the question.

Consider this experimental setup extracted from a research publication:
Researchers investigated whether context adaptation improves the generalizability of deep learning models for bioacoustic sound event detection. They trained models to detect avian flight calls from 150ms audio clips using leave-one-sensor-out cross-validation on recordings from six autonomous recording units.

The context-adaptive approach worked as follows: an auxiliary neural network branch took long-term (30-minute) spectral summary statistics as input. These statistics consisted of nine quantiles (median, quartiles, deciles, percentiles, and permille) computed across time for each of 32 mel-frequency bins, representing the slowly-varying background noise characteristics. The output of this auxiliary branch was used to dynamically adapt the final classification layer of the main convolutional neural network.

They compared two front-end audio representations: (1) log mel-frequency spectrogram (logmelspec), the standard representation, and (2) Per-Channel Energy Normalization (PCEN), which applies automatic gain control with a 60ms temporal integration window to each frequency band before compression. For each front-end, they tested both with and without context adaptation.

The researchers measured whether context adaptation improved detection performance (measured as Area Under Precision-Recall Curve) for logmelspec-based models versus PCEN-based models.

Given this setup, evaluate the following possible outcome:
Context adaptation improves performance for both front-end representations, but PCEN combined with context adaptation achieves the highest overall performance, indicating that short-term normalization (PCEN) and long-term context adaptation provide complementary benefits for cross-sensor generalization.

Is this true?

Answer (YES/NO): NO